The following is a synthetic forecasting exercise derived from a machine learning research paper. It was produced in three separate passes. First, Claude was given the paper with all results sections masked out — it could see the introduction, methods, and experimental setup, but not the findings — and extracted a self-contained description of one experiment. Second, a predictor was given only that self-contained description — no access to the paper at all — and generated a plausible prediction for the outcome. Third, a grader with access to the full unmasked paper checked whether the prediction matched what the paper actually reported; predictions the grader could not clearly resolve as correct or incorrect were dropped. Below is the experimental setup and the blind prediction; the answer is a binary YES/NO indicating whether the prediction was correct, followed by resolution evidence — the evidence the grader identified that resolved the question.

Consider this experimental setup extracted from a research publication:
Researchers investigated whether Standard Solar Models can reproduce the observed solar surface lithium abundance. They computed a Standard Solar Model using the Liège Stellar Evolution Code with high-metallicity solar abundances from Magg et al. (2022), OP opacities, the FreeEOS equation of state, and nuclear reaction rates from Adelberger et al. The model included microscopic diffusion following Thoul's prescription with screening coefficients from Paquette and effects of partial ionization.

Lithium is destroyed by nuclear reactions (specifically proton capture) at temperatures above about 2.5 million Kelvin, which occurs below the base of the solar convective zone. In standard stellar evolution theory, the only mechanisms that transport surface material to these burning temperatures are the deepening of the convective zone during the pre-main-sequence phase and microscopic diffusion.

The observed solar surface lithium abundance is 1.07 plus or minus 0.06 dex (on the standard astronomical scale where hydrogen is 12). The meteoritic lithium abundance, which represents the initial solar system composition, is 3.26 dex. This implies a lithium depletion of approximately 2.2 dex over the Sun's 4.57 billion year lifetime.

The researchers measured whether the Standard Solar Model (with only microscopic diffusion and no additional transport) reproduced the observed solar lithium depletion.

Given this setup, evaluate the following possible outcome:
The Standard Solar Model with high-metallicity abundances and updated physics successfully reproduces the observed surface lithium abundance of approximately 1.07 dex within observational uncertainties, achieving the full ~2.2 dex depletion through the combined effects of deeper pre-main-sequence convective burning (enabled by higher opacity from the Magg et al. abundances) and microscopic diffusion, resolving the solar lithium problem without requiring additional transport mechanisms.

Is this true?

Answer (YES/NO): NO